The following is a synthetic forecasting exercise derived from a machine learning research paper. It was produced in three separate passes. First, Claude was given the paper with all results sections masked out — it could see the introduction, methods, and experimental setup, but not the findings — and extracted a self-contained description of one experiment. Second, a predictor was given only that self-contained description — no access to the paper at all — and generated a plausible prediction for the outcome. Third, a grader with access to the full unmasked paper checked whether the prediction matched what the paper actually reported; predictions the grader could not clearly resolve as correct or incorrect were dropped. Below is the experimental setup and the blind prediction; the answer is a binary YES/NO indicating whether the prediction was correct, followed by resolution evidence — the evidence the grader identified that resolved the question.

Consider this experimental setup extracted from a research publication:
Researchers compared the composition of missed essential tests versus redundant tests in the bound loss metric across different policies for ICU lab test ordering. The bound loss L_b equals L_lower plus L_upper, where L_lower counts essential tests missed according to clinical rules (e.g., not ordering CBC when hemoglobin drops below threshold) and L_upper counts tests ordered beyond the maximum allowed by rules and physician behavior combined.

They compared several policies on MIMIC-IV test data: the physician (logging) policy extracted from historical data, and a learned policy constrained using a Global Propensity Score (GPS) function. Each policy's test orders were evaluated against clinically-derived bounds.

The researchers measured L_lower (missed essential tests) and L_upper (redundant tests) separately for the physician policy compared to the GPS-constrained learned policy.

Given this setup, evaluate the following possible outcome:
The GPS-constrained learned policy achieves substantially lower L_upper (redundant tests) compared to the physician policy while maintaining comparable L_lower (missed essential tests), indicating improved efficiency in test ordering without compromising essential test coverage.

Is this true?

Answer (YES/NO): NO